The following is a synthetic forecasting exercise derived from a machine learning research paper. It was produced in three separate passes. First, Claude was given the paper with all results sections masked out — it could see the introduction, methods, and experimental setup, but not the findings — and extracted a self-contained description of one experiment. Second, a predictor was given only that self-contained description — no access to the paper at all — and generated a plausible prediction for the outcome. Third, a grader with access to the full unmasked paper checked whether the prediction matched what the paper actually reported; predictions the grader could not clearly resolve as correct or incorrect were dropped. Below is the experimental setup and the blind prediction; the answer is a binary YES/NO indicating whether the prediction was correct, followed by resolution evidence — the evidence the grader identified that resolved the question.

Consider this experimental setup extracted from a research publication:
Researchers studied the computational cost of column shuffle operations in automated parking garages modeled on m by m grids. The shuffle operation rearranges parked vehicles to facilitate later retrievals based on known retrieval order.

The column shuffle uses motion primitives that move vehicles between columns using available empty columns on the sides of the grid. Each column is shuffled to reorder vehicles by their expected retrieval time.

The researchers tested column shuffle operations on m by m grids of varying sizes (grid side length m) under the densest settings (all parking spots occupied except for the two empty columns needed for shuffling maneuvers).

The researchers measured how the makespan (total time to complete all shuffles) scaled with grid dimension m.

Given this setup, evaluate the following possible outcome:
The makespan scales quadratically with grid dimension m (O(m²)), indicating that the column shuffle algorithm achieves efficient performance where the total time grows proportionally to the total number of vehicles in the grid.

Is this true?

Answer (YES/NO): YES